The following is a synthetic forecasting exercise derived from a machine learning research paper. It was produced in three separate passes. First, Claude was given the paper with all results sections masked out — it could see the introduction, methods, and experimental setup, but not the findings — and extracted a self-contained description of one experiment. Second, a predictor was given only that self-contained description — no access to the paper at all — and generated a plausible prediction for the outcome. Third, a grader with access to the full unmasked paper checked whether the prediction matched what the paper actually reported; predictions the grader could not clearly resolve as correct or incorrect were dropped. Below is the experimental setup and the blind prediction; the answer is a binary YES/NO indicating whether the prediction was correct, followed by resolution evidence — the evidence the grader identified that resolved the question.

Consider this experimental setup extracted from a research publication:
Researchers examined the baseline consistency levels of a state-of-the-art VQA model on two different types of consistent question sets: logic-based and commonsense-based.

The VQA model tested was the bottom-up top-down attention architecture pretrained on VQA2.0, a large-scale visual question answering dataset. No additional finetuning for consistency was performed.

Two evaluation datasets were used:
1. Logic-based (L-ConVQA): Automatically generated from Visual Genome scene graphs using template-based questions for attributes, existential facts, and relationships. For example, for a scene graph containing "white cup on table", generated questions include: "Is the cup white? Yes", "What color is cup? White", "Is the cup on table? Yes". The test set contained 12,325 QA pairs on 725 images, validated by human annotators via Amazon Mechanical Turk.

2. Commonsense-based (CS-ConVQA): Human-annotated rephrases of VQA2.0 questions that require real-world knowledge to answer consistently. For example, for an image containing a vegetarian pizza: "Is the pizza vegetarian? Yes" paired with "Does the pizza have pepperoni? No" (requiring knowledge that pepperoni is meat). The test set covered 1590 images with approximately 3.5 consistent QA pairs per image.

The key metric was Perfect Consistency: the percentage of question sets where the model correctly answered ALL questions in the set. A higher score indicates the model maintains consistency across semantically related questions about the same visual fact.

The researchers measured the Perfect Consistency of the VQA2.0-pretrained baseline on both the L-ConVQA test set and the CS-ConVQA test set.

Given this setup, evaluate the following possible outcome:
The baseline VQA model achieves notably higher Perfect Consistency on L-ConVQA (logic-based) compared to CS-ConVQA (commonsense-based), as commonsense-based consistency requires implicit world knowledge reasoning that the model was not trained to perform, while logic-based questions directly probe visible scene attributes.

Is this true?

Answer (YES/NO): YES